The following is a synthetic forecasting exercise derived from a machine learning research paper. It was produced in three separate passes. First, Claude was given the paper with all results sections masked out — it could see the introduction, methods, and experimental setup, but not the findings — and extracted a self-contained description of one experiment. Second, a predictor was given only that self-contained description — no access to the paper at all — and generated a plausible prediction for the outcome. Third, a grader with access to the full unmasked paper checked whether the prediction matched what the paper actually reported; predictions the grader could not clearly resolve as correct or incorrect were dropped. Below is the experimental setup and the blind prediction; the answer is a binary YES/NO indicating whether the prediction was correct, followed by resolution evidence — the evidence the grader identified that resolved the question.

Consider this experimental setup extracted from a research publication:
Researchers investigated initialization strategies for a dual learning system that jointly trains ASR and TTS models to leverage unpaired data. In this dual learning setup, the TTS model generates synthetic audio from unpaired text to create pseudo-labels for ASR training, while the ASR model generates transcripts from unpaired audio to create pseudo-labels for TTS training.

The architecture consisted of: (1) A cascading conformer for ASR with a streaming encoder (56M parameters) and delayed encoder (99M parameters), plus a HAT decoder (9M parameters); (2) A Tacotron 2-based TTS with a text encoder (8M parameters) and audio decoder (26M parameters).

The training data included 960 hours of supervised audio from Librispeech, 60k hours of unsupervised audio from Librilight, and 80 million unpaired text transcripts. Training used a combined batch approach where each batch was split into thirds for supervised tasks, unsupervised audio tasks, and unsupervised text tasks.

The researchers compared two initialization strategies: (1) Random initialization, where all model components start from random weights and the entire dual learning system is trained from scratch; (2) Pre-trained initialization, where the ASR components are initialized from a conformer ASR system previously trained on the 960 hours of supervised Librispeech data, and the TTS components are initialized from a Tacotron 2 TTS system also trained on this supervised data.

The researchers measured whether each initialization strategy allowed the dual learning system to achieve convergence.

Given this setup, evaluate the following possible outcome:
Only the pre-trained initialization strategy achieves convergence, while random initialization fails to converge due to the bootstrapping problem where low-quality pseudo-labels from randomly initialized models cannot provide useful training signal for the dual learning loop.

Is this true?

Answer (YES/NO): YES